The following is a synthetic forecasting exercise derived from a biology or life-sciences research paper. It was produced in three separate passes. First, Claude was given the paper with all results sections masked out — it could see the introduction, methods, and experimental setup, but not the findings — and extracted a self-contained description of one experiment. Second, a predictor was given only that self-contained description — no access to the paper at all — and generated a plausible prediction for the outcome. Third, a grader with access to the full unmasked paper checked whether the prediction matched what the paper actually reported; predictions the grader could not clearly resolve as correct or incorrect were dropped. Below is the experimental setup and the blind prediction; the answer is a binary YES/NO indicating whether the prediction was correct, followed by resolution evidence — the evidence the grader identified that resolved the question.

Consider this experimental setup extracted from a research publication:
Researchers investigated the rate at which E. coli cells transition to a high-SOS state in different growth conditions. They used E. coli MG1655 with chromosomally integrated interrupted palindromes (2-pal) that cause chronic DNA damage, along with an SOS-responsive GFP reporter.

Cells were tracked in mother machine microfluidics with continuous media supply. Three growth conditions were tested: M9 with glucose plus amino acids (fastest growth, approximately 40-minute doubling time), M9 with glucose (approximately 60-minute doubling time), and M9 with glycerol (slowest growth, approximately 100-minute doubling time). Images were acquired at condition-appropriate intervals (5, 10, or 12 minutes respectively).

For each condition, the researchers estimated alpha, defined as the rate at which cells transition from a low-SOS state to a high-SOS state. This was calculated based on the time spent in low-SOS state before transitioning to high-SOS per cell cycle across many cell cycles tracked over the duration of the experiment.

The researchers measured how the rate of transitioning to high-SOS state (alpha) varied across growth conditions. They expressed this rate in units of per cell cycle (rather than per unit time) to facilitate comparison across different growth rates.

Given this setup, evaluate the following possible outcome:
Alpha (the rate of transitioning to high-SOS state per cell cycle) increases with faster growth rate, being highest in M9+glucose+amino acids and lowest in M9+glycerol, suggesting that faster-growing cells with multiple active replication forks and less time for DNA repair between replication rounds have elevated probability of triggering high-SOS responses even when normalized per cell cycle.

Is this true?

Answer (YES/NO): NO